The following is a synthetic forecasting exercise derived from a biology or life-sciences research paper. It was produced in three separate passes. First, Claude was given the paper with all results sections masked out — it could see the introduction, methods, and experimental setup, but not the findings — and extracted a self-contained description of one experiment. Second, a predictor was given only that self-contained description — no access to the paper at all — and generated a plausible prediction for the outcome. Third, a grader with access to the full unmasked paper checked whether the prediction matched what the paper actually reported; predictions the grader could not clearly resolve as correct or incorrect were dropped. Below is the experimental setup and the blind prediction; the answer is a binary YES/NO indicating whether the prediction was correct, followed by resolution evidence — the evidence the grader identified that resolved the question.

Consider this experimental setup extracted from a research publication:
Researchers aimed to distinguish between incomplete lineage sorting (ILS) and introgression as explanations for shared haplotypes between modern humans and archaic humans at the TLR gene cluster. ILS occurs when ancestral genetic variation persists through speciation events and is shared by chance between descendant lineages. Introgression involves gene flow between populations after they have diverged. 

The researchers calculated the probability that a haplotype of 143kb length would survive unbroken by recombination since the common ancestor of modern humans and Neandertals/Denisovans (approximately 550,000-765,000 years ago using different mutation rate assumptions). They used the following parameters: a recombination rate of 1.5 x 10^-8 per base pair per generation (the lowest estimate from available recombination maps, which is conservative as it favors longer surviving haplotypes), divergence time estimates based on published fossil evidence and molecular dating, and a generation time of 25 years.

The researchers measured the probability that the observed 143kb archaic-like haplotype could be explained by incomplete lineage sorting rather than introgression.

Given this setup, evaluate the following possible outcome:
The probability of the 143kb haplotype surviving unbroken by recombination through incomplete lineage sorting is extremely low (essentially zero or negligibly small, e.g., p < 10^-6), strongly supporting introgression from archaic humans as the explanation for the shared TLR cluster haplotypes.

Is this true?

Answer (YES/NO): YES